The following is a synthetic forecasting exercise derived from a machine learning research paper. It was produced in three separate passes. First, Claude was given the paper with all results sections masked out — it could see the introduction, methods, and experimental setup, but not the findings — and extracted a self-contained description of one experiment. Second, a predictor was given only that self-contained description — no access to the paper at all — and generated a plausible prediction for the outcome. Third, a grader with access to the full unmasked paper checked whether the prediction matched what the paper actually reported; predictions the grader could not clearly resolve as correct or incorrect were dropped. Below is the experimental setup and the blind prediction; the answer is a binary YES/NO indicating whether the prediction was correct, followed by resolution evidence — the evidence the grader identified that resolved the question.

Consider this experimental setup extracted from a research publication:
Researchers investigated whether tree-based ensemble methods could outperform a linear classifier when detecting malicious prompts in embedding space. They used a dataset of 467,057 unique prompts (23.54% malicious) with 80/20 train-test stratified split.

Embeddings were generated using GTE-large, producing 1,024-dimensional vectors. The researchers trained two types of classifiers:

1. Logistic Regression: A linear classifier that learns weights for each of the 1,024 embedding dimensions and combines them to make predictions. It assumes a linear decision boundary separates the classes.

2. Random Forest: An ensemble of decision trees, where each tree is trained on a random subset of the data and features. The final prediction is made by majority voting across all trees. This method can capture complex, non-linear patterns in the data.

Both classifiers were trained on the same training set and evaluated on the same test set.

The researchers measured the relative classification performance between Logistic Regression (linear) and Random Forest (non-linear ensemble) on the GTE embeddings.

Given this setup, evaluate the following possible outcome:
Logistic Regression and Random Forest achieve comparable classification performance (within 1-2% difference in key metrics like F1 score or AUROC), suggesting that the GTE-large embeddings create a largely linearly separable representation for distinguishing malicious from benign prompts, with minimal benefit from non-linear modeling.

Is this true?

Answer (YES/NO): NO